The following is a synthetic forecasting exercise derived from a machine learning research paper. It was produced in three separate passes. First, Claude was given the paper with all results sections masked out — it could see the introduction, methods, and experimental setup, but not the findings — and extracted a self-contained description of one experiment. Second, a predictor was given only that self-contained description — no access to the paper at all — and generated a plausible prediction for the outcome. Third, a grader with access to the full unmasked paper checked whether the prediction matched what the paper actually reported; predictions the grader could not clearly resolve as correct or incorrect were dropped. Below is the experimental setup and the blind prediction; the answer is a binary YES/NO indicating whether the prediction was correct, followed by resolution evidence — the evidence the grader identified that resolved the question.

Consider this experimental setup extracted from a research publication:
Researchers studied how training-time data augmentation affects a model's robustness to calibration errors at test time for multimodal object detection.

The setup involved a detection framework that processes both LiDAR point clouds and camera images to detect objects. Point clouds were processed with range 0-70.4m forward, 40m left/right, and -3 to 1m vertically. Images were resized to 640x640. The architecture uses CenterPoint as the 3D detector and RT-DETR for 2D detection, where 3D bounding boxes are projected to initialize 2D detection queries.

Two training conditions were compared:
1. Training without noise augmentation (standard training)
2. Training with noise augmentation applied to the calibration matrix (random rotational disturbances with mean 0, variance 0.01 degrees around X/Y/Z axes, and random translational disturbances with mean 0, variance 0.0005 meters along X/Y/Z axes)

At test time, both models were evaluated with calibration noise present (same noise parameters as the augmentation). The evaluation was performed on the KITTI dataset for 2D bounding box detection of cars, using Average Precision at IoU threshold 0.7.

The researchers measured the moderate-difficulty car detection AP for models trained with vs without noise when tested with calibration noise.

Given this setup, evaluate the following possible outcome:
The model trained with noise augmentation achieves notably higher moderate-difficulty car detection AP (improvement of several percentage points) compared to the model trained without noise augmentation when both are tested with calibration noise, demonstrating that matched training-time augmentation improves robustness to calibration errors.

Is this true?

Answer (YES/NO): YES